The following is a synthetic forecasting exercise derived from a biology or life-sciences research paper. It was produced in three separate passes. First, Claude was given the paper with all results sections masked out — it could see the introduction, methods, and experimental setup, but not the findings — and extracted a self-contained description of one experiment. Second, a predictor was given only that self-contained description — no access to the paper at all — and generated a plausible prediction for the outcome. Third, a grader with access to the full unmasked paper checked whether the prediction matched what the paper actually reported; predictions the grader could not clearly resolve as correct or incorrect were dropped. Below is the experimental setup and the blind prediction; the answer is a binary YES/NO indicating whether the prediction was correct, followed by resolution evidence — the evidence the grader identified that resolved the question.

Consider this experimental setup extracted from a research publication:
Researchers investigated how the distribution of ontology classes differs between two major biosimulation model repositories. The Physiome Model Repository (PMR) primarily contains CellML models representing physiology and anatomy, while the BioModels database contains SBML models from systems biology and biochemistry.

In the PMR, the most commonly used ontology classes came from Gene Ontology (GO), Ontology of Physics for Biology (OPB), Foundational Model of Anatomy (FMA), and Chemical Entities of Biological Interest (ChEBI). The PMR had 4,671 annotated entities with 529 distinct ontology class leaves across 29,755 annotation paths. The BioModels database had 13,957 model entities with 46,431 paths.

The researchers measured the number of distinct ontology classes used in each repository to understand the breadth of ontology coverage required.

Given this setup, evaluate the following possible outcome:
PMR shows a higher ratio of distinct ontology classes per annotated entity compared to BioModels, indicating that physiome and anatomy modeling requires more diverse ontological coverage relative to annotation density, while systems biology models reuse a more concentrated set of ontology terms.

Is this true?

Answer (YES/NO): NO